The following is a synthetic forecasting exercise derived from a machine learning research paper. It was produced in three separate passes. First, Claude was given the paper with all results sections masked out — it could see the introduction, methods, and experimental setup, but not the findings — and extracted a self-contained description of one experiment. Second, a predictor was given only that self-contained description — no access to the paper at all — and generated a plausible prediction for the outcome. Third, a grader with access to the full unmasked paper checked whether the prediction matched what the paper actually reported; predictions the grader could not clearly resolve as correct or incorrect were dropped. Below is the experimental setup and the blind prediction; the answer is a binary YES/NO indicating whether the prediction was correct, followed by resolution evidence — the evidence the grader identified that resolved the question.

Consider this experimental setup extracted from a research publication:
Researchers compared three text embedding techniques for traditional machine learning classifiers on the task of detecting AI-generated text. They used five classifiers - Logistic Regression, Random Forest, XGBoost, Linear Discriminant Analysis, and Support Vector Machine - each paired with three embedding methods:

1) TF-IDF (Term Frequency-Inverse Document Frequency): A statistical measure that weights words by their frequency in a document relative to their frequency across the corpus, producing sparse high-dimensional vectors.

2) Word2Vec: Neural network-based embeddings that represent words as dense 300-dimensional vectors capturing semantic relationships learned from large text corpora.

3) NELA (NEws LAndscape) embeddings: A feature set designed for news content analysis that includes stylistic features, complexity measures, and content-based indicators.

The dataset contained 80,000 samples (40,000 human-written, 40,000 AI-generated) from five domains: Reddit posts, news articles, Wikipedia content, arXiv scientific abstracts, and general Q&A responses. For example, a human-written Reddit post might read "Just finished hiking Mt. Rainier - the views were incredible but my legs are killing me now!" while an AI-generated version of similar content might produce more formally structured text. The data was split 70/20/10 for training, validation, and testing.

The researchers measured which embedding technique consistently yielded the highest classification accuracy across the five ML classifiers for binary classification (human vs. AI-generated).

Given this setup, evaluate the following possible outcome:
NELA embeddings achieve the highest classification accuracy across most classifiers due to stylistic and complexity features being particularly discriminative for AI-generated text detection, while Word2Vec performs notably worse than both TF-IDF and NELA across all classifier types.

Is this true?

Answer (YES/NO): NO